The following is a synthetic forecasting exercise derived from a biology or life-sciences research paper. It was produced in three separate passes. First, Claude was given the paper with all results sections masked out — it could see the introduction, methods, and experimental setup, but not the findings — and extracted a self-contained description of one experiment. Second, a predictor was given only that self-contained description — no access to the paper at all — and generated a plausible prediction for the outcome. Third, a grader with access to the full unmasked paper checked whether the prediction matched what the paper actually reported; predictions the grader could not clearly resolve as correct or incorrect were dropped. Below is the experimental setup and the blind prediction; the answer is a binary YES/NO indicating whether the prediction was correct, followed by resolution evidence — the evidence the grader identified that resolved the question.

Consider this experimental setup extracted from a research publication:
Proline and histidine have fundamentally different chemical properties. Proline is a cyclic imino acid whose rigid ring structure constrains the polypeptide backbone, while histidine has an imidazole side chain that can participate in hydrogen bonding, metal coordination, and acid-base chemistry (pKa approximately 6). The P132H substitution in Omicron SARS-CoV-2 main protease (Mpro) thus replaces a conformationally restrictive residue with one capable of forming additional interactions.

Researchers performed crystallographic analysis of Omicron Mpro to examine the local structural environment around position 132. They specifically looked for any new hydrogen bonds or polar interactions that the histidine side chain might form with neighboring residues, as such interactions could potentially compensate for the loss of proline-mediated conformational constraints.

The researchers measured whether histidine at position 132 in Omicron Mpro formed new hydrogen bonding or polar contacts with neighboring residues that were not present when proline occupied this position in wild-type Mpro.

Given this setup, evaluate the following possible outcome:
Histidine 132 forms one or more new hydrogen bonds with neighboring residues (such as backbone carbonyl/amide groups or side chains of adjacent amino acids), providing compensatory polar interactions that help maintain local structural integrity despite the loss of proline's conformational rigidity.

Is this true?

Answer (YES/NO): NO